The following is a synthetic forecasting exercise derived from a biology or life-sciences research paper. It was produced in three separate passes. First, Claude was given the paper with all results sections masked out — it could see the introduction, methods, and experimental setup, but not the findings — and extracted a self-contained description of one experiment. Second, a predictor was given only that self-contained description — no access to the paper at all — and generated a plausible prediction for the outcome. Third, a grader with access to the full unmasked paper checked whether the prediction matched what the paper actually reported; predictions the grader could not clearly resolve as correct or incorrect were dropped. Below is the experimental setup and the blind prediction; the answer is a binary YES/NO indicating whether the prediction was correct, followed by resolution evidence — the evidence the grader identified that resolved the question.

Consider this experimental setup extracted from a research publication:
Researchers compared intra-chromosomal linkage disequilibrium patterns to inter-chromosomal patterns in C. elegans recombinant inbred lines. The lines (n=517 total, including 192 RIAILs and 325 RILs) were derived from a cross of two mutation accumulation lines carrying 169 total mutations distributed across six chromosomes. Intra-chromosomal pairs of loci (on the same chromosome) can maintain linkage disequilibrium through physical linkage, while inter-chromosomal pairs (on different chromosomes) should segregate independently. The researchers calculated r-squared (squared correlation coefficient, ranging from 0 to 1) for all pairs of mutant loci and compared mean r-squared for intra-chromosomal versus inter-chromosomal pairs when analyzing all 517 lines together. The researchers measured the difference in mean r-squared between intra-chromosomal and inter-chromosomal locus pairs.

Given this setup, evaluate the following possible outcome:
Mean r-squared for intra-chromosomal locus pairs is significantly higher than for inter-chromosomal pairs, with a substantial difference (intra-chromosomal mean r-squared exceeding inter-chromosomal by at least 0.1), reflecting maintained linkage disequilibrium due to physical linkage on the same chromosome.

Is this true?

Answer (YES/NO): YES